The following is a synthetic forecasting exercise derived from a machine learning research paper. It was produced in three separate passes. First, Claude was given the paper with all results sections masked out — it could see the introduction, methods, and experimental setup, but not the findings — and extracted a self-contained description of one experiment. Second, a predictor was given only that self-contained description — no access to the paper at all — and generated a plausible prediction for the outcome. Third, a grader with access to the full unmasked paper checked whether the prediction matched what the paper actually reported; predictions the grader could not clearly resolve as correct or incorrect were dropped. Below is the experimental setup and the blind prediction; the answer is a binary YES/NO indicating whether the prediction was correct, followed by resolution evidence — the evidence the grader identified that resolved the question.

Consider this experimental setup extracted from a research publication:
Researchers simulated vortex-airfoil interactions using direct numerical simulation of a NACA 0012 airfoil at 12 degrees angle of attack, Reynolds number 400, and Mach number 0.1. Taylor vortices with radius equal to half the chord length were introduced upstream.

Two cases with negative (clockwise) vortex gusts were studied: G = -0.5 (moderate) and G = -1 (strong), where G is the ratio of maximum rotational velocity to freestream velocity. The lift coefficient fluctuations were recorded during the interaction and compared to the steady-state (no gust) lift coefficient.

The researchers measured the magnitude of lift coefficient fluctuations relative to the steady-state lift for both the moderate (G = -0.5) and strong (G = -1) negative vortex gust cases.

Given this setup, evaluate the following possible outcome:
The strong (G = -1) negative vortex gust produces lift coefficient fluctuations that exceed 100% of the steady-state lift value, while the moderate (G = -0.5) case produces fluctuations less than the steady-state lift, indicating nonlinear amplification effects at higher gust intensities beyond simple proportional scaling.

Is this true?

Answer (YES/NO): NO